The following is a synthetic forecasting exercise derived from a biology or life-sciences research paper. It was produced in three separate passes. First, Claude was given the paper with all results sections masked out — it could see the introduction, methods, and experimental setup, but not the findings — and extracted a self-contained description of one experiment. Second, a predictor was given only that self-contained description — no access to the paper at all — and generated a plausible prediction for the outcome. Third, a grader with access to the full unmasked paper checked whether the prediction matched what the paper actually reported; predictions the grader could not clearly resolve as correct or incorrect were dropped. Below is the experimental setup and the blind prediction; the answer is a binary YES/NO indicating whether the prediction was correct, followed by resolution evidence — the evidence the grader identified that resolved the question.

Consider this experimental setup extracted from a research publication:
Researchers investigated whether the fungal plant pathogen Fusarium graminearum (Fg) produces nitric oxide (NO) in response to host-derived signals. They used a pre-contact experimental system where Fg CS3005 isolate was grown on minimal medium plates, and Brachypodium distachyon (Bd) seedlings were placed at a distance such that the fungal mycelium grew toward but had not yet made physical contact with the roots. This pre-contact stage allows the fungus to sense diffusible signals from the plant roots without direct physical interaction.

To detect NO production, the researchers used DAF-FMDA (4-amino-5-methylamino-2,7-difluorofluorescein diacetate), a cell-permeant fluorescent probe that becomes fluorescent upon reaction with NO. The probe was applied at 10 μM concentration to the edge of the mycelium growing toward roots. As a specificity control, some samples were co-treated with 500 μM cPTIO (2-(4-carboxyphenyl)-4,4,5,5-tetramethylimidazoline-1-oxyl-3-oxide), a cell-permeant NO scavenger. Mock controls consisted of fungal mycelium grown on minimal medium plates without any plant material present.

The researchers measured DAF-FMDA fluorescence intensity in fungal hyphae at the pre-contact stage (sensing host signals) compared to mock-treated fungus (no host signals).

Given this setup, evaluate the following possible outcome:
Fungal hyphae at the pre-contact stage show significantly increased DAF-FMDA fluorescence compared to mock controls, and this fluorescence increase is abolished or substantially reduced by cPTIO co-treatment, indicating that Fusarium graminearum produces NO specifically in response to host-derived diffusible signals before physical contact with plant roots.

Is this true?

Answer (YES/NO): YES